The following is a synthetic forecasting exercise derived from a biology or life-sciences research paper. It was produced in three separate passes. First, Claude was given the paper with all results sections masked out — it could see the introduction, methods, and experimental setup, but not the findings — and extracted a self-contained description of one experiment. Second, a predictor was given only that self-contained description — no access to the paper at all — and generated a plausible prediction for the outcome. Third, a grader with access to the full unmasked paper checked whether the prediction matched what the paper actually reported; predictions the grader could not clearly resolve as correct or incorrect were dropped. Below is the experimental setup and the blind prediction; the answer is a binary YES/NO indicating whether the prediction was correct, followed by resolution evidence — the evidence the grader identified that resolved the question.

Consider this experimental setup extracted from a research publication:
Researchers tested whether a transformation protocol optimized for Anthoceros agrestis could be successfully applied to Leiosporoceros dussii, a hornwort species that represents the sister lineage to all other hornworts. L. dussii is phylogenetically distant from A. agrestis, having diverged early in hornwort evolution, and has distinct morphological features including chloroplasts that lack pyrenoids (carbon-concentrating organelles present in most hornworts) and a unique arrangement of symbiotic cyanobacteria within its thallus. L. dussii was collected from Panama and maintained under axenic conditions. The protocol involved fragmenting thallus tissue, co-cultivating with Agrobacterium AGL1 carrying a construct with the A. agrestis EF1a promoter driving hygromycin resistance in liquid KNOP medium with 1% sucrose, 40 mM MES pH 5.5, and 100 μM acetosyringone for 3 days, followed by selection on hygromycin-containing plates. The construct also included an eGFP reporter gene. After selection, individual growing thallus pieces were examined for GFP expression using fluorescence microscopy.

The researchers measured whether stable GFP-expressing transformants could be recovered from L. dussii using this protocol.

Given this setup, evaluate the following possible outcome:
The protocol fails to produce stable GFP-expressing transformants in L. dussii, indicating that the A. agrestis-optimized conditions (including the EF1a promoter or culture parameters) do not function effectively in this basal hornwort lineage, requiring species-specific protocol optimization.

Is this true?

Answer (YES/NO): NO